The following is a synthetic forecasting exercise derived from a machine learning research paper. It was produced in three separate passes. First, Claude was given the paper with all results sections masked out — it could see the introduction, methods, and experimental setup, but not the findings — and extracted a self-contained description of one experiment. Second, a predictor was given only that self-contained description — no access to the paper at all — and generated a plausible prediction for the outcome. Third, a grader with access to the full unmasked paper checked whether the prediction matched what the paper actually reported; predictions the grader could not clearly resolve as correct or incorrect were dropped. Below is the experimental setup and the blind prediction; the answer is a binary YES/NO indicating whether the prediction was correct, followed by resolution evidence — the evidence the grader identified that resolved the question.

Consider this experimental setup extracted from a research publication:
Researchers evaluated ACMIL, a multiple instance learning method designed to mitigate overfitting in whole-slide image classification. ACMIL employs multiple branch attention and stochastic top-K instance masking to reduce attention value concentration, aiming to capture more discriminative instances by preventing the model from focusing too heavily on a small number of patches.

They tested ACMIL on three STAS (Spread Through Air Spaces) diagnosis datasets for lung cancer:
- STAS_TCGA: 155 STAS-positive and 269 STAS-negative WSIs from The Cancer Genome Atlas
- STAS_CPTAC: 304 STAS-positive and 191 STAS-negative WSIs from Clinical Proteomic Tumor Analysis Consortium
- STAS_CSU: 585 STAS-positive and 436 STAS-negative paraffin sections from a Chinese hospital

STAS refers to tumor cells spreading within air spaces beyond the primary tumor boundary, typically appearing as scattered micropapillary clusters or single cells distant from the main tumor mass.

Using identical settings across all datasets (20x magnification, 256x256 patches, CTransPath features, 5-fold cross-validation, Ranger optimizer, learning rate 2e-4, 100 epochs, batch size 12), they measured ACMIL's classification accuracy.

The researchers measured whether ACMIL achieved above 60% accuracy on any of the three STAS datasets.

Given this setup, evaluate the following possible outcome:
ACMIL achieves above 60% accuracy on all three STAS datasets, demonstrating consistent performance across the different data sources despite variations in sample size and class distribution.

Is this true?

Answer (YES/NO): NO